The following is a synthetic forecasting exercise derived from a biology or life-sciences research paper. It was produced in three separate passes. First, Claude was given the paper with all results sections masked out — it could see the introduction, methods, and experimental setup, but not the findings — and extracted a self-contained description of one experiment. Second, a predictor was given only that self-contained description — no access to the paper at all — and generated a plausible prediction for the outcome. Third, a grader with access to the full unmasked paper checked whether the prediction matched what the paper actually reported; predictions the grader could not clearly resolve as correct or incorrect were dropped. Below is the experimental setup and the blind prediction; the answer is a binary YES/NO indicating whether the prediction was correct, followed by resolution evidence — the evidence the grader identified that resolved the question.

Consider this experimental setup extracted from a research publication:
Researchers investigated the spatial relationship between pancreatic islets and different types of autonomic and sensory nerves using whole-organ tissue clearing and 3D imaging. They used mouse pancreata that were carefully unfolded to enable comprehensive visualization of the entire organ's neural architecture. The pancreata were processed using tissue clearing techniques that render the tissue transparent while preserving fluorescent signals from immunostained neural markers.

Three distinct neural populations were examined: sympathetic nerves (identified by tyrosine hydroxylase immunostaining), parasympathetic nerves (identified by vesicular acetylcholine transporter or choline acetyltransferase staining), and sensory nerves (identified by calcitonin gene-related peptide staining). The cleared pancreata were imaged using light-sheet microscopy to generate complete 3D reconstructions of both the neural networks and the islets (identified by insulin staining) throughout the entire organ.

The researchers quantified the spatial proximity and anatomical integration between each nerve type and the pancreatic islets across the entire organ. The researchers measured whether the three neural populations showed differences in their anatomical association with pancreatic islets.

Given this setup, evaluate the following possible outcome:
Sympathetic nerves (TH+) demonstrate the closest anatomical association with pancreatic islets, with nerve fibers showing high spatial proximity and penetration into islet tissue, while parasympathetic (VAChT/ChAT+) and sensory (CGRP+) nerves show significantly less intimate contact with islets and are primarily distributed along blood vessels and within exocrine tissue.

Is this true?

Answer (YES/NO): NO